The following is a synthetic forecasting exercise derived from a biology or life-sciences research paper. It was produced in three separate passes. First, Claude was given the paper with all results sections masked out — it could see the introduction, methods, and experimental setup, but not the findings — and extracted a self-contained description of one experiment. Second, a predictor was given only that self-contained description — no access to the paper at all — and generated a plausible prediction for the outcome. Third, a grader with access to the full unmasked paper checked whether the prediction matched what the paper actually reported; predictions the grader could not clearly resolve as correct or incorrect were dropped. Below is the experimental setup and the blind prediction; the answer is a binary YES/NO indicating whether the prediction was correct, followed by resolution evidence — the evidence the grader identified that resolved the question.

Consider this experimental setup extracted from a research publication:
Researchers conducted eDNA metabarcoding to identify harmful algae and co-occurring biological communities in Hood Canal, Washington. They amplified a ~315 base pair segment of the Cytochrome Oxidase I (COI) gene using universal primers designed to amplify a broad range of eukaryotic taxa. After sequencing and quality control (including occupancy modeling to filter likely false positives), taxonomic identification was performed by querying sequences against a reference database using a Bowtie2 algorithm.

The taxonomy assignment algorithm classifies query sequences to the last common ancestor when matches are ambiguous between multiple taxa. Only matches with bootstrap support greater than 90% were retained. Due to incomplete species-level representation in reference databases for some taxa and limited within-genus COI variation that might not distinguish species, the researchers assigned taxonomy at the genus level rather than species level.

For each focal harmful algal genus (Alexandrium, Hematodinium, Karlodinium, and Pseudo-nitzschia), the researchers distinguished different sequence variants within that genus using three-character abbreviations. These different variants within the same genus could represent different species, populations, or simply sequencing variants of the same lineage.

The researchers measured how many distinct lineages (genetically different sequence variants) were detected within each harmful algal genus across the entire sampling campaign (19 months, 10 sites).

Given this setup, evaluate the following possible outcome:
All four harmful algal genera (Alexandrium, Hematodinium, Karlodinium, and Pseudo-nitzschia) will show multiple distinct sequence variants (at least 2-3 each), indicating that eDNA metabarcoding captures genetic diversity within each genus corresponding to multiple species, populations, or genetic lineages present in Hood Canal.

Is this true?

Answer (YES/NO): NO